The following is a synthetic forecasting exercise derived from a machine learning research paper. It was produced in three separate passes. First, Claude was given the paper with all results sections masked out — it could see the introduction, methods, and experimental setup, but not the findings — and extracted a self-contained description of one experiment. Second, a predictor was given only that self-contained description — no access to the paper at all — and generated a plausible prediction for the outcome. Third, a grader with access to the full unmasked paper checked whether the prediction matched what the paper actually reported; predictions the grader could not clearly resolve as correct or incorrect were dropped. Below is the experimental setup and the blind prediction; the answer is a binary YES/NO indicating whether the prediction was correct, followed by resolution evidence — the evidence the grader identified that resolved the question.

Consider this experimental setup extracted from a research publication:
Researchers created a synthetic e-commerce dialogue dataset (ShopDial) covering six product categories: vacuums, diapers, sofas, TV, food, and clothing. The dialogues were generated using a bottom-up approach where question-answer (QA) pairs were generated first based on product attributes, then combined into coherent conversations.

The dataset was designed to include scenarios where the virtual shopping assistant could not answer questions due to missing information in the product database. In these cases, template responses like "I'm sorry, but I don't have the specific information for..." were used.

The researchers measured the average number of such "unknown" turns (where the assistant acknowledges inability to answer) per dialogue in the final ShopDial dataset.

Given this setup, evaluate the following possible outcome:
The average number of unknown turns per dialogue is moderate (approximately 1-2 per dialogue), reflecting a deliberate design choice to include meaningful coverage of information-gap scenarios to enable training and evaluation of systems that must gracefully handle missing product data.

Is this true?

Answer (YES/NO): YES